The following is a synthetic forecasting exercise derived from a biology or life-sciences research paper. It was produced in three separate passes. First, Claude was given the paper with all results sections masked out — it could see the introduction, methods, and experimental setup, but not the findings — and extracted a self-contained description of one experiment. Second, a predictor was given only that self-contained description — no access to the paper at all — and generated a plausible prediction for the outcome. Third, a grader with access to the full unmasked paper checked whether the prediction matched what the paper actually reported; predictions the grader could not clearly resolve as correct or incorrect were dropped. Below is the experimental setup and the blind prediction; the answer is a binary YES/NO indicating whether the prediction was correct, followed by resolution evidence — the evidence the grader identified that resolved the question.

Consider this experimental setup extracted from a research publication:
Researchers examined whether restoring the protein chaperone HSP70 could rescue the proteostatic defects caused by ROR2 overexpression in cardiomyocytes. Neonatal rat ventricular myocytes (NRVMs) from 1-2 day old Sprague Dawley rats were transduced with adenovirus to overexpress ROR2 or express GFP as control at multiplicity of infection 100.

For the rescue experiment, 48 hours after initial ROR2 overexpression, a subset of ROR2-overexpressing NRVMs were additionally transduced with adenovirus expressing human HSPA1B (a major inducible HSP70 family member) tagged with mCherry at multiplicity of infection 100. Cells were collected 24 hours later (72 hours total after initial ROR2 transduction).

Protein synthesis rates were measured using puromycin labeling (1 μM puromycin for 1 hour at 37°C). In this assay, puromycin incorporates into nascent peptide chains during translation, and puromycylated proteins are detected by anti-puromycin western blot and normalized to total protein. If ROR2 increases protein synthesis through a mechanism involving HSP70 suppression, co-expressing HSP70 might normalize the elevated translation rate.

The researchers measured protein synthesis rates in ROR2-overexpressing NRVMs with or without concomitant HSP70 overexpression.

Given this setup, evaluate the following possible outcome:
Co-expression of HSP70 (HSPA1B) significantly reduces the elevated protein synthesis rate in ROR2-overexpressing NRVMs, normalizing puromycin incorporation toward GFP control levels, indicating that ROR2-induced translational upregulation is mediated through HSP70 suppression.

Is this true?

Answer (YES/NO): NO